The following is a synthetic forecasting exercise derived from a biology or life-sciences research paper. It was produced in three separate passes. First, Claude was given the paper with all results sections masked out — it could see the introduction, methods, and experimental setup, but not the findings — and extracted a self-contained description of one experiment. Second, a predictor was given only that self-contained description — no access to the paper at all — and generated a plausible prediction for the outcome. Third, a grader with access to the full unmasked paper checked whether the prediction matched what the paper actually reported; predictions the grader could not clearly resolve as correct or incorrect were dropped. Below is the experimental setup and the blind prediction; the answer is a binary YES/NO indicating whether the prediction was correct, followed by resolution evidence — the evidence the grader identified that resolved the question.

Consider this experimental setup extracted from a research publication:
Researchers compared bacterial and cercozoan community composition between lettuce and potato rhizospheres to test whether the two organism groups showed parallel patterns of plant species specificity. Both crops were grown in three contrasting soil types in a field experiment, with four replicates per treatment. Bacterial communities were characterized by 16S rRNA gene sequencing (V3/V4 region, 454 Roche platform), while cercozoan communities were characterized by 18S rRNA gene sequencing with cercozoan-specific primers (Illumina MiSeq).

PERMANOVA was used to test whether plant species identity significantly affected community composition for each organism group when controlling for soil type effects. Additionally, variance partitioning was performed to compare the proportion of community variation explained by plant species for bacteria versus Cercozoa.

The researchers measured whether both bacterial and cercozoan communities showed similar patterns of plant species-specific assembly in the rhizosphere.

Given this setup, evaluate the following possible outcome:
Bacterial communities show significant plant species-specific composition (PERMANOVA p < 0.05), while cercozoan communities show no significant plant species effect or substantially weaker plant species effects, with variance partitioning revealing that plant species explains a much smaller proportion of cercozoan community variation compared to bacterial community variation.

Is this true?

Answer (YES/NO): NO